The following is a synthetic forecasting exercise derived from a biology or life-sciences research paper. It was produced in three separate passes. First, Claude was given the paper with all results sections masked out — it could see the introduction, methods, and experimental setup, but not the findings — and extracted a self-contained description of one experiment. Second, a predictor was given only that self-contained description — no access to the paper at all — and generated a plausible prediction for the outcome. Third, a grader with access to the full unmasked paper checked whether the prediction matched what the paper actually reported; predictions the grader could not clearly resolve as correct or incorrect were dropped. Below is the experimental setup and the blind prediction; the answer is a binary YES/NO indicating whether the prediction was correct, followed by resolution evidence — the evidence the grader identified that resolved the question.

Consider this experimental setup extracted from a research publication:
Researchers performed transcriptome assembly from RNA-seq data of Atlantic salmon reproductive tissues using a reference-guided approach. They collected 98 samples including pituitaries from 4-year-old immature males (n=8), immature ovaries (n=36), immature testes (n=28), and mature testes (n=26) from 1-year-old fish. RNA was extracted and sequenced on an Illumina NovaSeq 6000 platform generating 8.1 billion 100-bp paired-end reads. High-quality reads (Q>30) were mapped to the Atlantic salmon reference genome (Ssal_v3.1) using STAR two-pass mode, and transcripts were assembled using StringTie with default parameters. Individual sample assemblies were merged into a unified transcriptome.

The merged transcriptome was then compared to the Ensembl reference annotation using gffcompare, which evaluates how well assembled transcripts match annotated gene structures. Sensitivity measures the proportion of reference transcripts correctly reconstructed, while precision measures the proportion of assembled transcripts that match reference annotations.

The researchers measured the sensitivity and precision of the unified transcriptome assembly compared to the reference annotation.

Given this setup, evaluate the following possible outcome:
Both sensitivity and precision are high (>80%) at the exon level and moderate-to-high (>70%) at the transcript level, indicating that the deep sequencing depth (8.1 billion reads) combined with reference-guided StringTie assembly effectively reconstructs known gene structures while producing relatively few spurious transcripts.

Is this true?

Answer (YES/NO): NO